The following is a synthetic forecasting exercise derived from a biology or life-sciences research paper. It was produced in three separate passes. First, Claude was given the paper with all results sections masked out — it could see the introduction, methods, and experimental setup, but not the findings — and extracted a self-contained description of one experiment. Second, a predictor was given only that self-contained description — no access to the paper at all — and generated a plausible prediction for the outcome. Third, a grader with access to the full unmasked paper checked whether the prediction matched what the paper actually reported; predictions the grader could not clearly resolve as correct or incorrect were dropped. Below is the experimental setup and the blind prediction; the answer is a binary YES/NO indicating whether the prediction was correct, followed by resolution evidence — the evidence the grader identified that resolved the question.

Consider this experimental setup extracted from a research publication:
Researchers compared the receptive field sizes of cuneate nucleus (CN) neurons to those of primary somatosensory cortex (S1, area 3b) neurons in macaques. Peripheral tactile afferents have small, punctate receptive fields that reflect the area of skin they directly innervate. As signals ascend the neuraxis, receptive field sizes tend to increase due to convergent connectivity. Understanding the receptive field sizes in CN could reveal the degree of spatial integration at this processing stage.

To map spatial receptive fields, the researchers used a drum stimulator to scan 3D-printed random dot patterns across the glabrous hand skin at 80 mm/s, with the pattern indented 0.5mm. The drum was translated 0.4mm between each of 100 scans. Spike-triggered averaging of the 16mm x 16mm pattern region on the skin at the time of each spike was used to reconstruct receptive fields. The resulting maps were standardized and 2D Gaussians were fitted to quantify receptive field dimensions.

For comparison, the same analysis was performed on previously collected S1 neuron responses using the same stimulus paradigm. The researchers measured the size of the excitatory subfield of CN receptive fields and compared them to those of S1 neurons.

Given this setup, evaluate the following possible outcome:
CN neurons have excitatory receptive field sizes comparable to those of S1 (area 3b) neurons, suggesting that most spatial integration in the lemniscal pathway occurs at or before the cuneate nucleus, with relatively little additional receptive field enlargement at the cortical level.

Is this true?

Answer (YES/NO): YES